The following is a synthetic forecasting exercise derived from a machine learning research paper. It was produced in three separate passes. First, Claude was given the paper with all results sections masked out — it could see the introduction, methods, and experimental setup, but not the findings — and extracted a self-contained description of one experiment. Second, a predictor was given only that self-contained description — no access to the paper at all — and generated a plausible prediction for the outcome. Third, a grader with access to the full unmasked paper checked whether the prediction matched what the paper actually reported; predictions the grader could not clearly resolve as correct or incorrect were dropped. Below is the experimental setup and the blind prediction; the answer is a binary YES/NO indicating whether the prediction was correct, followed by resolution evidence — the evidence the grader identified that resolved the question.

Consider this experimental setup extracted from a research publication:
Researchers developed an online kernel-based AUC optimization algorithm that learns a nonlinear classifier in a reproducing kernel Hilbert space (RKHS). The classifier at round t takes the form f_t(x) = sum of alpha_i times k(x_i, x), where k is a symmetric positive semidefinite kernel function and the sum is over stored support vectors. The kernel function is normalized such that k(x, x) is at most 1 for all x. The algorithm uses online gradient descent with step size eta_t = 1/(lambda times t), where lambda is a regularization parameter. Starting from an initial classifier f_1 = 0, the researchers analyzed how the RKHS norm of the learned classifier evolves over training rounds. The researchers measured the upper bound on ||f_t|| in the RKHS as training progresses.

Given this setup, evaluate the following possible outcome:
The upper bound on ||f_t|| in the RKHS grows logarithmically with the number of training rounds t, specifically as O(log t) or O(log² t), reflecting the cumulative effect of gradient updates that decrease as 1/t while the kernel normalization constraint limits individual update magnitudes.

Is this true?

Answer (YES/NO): NO